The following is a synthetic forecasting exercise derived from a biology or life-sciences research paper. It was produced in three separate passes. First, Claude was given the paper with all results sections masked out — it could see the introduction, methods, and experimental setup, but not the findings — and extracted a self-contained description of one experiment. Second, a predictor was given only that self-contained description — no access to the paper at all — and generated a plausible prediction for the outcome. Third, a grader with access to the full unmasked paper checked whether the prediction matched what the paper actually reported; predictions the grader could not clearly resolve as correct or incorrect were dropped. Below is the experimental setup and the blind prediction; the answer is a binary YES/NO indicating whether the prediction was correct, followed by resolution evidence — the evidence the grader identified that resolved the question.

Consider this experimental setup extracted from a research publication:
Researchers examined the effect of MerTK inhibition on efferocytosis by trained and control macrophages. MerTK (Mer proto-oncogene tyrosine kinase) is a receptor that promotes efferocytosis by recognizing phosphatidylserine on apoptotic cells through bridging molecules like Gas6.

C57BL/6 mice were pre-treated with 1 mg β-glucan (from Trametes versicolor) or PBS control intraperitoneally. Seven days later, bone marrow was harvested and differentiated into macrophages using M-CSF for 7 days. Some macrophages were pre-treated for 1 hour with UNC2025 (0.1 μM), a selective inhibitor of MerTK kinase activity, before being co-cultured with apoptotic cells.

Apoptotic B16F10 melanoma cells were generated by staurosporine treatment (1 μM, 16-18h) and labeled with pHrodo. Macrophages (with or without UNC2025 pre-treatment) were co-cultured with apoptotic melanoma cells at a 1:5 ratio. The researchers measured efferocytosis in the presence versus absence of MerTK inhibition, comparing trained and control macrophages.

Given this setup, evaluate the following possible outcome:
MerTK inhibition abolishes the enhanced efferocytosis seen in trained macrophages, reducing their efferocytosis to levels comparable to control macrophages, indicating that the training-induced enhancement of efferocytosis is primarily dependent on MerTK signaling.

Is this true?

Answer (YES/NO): NO